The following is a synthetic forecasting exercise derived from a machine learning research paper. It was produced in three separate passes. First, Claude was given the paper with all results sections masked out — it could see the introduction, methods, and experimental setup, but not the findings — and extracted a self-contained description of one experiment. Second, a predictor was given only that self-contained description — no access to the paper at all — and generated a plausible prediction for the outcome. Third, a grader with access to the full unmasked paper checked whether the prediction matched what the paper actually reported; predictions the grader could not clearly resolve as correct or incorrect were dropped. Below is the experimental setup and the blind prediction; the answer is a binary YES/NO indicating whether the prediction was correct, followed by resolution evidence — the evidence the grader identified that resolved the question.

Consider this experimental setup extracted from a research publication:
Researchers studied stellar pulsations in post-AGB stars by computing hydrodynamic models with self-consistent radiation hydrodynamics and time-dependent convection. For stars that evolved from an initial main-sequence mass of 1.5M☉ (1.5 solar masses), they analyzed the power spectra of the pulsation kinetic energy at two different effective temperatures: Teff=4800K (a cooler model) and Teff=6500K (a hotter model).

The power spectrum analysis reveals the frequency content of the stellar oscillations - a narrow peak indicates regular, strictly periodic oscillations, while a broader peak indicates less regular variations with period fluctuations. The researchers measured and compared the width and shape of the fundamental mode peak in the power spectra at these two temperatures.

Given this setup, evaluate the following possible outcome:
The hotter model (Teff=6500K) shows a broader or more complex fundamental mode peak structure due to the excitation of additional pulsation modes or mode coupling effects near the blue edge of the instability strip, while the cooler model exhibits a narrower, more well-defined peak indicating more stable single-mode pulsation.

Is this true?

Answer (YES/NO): NO